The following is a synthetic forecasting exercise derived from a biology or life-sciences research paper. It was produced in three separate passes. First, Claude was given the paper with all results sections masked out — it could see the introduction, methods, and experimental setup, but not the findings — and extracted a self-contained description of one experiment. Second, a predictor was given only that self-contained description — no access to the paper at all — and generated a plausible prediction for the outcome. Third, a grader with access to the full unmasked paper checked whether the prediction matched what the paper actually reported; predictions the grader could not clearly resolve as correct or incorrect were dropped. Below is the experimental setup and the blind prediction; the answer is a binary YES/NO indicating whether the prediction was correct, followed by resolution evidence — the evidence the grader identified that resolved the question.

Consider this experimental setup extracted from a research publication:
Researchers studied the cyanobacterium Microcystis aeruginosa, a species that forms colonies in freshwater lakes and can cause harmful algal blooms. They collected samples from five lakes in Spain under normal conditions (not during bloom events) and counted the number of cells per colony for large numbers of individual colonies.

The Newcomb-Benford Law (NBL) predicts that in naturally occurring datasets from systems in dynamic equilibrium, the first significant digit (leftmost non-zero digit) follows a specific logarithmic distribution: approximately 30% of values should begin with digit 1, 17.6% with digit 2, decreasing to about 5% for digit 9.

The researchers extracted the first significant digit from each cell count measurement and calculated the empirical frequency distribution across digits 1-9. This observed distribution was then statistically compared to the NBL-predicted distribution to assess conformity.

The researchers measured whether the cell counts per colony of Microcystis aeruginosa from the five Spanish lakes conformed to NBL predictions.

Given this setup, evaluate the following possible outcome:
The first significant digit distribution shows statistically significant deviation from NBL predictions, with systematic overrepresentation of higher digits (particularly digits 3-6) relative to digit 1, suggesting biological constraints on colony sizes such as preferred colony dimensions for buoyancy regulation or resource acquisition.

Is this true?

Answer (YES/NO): NO